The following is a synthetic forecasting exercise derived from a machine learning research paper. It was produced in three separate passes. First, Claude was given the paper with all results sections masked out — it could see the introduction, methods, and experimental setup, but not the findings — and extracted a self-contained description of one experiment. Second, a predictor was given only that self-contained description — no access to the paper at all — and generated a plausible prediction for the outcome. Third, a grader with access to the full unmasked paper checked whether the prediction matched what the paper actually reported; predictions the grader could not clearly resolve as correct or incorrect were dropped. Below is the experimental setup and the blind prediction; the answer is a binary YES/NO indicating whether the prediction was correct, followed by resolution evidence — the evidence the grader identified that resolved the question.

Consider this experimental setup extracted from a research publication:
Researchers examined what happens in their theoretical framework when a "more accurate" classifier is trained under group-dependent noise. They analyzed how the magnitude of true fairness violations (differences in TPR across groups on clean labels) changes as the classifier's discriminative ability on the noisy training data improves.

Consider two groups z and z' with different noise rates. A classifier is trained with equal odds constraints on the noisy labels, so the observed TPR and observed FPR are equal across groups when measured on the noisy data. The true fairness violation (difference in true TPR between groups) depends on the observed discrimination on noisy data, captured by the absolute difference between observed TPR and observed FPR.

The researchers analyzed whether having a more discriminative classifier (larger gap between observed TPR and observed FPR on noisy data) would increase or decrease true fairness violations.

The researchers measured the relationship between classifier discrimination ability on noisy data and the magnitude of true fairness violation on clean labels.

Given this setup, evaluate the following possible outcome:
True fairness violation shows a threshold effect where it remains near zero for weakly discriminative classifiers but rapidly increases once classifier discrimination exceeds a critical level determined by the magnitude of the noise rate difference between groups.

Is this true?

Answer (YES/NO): NO